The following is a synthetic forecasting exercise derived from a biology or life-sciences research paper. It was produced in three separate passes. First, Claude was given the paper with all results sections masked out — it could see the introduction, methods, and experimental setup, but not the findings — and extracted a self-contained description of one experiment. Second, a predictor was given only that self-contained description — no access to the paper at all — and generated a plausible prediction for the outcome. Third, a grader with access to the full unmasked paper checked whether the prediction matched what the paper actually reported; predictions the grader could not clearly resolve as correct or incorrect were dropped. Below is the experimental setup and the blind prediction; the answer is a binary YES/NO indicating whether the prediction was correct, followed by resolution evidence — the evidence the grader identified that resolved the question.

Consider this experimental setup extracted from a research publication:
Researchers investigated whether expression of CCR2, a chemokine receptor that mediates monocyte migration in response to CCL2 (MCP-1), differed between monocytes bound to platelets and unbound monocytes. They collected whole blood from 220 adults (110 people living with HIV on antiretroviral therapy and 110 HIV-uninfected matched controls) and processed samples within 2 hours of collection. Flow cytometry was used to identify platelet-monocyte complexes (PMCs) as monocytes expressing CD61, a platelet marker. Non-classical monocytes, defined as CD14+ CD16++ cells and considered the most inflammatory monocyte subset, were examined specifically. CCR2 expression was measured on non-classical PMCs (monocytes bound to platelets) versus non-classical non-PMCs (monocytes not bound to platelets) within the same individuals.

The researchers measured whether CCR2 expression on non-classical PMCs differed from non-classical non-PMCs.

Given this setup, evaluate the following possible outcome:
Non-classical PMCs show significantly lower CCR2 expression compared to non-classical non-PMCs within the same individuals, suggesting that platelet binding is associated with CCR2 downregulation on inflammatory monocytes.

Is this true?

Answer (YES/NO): NO